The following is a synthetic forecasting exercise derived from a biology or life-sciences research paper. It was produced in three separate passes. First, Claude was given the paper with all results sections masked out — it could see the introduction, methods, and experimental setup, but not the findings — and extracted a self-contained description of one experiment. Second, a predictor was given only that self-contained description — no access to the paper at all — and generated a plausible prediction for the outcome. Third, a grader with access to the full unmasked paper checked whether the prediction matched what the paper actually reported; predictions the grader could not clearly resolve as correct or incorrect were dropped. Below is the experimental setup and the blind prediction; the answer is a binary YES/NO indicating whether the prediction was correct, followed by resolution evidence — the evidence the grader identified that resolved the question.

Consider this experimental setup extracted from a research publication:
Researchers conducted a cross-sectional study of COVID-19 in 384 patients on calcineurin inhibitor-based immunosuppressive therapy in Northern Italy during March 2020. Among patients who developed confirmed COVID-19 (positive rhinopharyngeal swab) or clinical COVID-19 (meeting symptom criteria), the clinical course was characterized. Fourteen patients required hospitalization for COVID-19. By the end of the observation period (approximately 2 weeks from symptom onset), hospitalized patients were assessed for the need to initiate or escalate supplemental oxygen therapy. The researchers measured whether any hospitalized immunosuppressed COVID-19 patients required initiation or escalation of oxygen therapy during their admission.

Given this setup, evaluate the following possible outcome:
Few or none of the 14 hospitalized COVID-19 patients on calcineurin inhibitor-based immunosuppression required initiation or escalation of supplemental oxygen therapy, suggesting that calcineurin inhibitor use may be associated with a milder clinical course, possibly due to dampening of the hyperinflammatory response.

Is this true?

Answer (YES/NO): YES